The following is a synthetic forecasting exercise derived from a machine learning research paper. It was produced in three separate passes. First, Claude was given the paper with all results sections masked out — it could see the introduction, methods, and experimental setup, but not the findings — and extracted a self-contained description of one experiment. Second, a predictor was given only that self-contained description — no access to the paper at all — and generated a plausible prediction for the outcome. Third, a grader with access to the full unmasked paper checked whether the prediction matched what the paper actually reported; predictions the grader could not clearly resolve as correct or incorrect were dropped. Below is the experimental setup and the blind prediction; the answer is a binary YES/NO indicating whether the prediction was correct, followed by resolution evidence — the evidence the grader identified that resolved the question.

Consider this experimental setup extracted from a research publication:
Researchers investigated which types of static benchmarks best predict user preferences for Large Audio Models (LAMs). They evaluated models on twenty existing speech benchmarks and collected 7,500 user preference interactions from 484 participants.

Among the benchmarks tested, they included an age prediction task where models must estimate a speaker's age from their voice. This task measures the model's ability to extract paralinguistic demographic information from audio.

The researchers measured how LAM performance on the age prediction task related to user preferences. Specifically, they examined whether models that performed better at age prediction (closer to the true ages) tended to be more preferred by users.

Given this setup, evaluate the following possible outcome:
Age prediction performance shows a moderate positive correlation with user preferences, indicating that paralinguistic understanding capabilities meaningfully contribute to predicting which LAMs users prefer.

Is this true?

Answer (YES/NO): NO